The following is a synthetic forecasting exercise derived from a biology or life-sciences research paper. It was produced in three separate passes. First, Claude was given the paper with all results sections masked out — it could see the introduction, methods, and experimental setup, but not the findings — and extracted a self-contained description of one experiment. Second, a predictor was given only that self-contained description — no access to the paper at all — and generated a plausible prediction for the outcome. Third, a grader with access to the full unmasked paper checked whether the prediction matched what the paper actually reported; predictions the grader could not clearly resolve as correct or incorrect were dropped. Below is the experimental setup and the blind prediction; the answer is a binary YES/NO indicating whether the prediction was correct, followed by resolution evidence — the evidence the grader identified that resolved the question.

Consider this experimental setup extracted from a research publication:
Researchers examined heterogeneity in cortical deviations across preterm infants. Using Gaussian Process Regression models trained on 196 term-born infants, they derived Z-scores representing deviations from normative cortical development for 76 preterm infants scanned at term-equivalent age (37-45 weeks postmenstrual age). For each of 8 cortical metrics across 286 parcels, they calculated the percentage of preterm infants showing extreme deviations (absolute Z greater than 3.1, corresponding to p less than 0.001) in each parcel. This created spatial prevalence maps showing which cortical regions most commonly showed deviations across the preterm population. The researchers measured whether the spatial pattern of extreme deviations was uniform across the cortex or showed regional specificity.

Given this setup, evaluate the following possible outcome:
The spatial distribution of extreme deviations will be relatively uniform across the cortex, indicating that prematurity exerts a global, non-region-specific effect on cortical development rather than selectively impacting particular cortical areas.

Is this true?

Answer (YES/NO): NO